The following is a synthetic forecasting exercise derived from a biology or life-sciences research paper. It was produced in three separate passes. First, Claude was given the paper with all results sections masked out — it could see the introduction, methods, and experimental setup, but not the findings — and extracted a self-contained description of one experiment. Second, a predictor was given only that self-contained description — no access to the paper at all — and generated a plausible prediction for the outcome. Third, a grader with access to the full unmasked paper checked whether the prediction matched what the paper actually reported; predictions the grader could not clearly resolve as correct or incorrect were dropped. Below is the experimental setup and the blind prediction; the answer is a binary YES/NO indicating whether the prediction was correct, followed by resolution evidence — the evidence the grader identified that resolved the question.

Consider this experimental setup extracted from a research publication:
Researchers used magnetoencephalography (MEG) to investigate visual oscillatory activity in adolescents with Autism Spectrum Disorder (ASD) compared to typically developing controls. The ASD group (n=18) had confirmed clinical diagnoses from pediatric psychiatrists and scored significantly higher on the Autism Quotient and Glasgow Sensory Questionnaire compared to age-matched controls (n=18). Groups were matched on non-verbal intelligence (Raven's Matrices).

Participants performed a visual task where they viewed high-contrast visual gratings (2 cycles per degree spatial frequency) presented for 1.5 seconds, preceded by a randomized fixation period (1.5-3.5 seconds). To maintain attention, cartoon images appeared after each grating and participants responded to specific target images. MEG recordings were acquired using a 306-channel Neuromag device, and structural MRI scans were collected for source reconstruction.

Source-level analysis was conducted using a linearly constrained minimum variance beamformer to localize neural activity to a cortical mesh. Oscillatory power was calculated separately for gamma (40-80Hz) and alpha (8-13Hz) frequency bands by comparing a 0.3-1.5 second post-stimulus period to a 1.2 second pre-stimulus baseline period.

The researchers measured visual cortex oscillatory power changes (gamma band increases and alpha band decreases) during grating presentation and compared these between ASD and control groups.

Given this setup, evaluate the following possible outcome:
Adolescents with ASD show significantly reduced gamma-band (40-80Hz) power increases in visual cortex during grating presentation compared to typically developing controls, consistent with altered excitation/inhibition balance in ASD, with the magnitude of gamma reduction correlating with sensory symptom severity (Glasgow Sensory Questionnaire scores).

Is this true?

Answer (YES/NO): NO